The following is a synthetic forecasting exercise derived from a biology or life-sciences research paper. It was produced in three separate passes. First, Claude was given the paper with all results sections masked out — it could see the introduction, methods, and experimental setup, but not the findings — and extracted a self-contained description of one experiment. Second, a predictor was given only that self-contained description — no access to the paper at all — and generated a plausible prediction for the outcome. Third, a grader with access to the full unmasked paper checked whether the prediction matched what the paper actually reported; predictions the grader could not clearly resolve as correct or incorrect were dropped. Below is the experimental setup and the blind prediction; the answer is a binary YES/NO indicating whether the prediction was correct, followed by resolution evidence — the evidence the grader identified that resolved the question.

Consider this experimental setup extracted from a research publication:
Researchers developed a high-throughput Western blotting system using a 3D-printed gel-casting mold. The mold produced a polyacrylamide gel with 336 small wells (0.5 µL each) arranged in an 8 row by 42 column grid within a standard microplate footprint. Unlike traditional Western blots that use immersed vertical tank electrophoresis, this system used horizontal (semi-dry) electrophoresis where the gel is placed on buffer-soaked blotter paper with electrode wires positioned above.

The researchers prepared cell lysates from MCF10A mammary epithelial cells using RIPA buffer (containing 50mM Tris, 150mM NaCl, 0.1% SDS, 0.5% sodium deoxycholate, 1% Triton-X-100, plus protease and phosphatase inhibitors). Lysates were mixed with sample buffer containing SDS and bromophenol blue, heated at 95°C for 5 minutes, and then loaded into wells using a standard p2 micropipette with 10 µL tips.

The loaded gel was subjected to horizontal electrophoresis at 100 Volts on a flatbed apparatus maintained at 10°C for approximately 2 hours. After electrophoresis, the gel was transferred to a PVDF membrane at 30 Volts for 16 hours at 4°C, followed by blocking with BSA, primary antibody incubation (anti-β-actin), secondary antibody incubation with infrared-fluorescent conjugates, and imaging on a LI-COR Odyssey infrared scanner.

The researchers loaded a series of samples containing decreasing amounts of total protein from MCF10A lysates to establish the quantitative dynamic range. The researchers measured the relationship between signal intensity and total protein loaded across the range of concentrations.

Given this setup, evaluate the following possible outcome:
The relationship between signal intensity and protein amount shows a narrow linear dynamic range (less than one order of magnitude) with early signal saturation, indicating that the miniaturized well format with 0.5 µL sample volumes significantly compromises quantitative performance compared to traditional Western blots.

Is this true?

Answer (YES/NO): NO